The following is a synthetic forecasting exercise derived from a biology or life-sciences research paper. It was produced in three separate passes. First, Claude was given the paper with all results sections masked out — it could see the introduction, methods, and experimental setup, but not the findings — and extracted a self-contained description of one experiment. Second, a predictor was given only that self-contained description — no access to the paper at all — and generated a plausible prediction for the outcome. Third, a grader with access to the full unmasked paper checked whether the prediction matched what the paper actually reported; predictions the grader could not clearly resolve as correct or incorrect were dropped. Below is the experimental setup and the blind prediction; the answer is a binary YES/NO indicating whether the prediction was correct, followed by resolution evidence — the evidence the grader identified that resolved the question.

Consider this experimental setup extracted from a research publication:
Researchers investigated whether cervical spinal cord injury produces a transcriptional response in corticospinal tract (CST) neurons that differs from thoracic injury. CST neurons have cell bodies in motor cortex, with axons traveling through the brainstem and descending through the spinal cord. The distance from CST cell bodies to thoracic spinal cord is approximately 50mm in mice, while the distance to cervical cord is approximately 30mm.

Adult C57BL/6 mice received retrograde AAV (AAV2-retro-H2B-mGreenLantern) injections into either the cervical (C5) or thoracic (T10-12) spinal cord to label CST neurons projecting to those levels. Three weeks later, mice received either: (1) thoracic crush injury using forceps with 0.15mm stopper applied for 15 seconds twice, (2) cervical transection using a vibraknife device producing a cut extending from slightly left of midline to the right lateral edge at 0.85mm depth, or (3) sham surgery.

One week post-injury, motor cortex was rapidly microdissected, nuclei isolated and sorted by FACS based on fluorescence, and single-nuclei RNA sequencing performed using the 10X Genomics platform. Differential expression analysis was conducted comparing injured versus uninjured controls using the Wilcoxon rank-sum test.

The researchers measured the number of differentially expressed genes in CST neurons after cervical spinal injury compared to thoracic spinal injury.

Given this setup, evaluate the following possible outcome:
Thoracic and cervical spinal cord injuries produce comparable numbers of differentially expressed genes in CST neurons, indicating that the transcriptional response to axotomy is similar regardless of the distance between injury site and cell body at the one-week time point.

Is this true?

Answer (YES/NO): NO